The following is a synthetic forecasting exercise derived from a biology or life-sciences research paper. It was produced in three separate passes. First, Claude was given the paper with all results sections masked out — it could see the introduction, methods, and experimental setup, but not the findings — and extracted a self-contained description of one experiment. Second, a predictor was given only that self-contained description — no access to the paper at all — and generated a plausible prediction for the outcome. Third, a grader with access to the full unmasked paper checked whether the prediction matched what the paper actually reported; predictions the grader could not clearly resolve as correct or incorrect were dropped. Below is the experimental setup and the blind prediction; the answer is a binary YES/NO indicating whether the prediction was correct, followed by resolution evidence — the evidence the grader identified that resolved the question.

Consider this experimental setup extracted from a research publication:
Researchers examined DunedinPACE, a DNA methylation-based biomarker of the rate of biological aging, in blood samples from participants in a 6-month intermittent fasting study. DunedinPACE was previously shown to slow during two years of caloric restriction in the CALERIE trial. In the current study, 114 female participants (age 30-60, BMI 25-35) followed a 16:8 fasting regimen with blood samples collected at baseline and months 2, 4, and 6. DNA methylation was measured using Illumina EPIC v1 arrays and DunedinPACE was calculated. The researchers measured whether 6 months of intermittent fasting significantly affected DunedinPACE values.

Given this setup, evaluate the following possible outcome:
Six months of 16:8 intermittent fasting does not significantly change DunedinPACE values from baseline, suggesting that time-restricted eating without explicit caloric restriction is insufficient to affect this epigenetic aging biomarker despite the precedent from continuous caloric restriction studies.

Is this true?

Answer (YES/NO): YES